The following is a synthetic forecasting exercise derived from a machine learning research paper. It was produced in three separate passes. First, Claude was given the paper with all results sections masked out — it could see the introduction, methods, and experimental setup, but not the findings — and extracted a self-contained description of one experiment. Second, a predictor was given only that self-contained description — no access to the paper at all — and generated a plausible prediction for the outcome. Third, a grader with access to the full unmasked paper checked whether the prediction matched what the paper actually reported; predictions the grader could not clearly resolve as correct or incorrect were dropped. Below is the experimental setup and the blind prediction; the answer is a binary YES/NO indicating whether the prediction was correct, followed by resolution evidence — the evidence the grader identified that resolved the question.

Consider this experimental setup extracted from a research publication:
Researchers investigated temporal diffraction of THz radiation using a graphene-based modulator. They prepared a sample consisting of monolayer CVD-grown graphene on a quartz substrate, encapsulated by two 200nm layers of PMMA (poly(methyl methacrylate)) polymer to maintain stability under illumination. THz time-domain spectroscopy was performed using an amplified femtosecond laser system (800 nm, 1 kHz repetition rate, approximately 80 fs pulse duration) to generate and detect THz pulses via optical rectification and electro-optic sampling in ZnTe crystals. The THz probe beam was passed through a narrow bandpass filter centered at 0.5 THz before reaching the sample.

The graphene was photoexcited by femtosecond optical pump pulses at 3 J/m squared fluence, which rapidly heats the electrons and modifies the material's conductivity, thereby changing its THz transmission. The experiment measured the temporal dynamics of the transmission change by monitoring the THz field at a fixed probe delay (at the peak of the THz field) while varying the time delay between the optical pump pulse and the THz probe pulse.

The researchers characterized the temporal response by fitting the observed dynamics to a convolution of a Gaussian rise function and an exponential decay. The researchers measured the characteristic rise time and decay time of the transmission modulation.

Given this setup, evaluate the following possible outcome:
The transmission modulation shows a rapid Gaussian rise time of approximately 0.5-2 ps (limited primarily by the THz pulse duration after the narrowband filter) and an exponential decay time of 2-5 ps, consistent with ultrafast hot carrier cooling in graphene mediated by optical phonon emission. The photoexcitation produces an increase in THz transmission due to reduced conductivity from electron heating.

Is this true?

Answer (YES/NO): NO